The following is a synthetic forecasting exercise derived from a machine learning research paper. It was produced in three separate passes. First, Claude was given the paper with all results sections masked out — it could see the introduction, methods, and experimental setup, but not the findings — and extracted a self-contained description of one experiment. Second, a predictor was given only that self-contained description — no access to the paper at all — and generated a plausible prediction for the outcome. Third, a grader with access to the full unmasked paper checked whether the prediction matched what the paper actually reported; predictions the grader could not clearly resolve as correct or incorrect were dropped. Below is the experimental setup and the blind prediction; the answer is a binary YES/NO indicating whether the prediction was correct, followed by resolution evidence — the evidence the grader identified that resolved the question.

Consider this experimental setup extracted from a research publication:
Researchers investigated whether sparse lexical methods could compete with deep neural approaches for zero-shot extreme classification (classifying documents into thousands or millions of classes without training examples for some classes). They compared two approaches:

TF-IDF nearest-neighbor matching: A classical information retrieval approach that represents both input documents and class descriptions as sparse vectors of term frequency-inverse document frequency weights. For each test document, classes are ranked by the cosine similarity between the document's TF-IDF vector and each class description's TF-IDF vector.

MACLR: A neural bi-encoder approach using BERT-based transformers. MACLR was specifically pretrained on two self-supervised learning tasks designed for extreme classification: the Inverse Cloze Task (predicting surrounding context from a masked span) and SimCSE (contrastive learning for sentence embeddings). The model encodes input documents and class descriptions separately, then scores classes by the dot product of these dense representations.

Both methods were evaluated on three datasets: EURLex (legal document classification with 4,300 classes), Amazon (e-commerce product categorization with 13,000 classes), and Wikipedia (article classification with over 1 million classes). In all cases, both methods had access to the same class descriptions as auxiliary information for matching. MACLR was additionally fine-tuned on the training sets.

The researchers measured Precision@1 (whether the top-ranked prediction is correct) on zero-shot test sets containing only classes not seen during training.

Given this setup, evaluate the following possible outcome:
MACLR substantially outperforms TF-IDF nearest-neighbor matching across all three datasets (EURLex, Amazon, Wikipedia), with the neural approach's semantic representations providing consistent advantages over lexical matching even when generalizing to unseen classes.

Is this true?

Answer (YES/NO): NO